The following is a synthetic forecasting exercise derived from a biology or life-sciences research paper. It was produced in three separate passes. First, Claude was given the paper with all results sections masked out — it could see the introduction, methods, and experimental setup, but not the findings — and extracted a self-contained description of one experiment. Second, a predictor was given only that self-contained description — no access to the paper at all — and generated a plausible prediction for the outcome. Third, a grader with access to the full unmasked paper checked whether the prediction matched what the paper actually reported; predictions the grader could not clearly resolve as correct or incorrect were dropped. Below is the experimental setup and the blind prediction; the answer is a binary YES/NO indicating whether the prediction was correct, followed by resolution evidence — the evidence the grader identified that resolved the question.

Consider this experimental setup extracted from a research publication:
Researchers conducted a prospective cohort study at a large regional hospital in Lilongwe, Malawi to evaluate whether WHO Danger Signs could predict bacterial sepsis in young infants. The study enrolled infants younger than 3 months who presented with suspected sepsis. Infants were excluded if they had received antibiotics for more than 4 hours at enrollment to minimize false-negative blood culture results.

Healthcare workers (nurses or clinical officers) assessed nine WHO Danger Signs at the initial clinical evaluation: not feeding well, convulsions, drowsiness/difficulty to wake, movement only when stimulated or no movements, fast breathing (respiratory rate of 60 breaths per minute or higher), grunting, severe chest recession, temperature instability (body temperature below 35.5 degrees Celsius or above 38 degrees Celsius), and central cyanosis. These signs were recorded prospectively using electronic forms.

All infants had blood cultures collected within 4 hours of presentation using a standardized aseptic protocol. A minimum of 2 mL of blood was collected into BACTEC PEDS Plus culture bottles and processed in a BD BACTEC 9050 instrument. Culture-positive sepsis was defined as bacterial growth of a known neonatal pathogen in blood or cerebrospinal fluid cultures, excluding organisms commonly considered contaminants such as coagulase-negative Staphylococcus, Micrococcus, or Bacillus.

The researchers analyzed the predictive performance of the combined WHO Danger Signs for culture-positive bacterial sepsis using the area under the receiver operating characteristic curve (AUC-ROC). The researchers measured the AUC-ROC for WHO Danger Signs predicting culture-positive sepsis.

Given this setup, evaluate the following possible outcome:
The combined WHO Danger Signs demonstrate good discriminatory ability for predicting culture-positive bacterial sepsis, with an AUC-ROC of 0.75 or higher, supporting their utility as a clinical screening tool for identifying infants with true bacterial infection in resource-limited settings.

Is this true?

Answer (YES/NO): NO